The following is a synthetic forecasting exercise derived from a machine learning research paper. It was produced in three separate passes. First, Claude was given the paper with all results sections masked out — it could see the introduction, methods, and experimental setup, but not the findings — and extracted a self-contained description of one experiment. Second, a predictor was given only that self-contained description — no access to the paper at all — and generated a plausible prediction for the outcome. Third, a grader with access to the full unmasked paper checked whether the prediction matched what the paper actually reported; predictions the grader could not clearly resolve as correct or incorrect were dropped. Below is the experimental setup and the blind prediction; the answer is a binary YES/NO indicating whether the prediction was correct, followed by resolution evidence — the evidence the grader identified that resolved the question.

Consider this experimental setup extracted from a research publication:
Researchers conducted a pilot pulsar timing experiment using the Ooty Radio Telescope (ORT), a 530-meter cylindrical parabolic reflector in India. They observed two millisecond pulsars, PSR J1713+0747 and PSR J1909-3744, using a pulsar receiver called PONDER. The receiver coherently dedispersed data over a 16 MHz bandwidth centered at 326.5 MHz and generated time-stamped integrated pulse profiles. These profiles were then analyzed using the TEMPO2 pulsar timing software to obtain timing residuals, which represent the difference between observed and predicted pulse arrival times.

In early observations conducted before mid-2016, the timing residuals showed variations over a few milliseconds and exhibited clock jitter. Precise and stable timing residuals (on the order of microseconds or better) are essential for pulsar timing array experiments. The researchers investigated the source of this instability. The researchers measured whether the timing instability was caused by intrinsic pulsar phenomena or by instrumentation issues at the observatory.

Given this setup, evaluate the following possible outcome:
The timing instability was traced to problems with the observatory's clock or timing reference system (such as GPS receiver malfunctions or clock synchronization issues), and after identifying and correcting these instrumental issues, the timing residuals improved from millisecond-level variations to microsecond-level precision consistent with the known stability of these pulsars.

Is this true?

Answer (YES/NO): YES